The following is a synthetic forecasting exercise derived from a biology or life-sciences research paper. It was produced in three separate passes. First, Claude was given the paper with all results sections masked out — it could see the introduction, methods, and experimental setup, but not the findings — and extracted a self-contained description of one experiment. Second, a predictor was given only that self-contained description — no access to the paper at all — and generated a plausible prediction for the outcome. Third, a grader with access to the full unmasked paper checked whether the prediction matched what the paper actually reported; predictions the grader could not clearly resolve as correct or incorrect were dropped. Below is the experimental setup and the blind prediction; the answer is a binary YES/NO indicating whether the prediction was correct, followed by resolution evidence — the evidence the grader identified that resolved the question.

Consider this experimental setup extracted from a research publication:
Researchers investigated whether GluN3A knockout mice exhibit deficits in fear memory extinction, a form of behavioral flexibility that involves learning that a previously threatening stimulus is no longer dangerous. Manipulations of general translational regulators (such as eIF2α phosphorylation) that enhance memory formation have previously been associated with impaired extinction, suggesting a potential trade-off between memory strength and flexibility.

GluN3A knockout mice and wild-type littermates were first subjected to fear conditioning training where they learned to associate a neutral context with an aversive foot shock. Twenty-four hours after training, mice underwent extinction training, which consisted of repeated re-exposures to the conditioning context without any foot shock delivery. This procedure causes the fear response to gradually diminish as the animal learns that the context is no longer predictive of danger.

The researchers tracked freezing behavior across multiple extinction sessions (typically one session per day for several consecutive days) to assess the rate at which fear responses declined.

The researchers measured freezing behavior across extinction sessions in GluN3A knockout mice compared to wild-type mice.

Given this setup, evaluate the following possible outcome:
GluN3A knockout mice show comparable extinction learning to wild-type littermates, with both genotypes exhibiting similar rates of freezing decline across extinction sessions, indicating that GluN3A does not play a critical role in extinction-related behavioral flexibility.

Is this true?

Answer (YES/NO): NO